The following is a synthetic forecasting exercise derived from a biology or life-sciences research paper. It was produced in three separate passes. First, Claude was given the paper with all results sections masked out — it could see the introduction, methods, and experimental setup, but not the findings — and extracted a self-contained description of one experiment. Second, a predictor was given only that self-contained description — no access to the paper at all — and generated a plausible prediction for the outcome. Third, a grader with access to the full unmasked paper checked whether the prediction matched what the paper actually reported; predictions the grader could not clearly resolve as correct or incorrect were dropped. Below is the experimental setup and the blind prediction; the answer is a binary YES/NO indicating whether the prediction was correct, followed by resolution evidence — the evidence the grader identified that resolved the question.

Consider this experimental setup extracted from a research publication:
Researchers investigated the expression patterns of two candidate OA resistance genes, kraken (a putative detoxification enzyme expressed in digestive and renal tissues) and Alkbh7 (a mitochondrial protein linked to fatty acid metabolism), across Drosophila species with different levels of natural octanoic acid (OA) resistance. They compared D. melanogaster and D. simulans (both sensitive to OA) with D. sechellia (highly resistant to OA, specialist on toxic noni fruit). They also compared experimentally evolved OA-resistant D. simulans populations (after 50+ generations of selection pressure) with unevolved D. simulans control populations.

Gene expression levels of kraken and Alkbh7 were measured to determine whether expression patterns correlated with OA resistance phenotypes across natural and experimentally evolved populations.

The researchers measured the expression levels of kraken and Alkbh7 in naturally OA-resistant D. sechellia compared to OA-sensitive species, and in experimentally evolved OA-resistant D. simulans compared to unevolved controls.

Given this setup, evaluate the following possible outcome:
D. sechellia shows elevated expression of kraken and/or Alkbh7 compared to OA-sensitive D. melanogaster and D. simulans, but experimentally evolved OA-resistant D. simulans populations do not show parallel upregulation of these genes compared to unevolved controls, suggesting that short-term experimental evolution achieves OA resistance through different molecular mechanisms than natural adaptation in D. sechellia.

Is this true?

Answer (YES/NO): NO